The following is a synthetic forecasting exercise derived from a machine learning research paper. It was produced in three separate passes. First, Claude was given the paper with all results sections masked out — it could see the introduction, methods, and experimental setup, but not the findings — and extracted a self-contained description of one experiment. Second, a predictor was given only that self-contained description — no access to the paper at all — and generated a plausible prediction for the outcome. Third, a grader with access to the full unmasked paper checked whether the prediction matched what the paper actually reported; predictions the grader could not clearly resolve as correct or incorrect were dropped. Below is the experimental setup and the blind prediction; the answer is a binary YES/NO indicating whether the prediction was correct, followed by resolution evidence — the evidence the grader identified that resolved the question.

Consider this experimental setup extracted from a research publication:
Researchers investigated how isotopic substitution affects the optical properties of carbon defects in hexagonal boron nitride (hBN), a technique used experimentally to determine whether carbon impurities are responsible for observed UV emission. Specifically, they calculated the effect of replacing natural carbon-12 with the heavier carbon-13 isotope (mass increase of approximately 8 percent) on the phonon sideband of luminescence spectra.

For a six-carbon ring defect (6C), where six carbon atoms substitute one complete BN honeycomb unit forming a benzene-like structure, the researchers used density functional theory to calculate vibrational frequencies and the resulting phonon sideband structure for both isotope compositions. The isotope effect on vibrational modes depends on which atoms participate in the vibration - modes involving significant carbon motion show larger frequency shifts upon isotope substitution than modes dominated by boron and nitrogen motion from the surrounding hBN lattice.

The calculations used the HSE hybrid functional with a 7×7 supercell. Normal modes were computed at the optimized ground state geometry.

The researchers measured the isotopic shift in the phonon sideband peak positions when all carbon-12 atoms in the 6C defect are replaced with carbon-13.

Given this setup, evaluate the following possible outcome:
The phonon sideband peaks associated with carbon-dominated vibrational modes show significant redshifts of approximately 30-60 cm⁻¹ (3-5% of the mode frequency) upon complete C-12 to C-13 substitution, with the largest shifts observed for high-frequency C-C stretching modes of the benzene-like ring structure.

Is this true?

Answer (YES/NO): NO